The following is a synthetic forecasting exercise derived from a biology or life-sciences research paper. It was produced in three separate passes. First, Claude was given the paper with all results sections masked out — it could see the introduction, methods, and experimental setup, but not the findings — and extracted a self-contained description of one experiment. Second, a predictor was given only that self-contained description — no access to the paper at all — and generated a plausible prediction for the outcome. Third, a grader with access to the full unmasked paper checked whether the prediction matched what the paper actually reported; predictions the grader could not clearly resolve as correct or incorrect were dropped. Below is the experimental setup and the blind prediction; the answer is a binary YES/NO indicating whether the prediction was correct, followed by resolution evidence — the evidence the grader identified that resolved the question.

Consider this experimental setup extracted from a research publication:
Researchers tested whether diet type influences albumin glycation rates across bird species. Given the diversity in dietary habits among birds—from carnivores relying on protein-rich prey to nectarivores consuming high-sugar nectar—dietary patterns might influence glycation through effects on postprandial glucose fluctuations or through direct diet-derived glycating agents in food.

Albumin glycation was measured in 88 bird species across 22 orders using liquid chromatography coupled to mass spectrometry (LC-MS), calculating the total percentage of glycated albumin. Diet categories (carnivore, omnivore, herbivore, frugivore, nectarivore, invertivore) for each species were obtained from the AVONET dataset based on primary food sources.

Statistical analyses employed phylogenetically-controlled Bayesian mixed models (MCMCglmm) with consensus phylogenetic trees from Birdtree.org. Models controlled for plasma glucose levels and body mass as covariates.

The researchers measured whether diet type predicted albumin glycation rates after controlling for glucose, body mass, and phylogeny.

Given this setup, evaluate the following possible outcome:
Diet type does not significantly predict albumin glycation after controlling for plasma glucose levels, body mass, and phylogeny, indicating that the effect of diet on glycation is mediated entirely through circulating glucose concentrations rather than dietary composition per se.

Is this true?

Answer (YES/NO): NO